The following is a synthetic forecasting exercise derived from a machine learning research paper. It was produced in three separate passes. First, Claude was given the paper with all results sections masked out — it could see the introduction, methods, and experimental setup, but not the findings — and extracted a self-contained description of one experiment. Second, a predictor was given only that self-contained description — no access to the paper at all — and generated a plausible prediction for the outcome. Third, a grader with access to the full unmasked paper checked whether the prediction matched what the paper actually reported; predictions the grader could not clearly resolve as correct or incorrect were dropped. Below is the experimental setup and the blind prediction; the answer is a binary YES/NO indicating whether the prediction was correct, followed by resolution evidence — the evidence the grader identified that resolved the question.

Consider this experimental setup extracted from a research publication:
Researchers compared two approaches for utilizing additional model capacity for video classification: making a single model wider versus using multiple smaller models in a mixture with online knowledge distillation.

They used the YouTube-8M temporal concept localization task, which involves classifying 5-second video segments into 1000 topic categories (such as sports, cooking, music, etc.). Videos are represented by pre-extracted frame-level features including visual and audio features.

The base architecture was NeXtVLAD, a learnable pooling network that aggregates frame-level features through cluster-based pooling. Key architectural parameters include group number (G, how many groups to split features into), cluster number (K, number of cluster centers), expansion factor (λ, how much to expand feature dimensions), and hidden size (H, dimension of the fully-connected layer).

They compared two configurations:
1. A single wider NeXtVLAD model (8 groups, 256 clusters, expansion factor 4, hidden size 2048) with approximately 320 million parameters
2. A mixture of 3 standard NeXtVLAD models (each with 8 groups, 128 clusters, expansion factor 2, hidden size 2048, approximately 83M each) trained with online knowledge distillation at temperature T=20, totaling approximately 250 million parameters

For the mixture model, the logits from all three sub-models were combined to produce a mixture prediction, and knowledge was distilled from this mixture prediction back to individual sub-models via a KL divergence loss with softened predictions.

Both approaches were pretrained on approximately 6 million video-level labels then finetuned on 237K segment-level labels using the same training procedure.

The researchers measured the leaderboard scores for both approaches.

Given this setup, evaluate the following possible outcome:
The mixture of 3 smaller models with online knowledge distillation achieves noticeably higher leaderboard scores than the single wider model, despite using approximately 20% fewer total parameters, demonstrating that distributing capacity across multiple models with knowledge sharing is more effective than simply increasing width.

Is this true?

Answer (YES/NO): YES